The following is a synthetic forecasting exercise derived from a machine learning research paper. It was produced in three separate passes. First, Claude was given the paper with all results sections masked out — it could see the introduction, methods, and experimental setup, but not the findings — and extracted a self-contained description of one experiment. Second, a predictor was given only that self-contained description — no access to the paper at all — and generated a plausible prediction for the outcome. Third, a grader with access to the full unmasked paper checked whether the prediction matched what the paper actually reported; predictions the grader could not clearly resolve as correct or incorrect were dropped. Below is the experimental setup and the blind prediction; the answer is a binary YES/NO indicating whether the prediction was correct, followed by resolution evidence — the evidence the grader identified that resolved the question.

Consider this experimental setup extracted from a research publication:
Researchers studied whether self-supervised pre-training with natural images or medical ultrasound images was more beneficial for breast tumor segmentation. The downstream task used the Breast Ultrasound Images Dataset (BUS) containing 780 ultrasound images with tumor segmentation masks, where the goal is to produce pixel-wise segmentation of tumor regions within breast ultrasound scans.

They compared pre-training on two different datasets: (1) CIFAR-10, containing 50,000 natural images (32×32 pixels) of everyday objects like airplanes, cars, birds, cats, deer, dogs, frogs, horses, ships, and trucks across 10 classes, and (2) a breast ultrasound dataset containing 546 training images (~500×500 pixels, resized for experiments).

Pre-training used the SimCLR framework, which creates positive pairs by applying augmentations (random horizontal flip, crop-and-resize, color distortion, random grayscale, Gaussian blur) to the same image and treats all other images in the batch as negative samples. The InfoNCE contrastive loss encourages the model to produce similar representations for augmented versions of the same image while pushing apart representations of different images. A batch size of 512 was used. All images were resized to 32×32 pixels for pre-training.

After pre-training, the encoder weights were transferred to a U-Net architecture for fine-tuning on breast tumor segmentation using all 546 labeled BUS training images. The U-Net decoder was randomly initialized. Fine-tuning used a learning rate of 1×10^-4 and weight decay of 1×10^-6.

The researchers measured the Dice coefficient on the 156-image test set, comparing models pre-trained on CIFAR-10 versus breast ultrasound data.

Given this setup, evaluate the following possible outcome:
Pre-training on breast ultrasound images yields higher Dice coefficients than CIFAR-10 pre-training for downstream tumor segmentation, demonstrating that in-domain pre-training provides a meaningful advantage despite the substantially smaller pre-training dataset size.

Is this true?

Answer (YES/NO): NO